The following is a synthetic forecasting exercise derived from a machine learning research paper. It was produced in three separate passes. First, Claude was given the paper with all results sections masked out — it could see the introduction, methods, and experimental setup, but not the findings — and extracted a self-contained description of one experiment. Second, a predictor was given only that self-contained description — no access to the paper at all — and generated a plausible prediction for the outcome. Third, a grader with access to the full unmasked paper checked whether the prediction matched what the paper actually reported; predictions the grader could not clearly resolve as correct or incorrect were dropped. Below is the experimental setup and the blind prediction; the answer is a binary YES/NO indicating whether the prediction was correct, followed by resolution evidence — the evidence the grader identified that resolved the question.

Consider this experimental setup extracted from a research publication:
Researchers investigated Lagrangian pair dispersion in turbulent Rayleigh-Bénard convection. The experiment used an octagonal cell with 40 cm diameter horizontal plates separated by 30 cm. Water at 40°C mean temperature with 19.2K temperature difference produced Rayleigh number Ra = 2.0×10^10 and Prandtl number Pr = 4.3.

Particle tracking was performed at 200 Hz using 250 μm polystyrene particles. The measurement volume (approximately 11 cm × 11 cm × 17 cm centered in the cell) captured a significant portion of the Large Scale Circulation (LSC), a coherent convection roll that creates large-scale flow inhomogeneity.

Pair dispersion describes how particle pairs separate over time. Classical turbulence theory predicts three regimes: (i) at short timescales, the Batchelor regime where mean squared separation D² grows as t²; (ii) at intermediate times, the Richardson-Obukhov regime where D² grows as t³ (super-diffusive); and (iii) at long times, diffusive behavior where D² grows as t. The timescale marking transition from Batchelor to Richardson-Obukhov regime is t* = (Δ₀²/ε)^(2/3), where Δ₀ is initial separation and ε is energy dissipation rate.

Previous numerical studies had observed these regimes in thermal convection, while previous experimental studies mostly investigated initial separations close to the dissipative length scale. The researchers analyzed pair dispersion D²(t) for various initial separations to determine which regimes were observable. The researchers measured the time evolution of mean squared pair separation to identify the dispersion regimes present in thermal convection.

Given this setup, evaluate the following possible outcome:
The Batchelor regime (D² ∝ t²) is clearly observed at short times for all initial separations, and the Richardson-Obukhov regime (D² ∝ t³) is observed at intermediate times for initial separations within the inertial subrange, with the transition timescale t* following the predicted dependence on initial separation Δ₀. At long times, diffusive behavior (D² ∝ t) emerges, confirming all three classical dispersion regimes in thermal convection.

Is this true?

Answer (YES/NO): NO